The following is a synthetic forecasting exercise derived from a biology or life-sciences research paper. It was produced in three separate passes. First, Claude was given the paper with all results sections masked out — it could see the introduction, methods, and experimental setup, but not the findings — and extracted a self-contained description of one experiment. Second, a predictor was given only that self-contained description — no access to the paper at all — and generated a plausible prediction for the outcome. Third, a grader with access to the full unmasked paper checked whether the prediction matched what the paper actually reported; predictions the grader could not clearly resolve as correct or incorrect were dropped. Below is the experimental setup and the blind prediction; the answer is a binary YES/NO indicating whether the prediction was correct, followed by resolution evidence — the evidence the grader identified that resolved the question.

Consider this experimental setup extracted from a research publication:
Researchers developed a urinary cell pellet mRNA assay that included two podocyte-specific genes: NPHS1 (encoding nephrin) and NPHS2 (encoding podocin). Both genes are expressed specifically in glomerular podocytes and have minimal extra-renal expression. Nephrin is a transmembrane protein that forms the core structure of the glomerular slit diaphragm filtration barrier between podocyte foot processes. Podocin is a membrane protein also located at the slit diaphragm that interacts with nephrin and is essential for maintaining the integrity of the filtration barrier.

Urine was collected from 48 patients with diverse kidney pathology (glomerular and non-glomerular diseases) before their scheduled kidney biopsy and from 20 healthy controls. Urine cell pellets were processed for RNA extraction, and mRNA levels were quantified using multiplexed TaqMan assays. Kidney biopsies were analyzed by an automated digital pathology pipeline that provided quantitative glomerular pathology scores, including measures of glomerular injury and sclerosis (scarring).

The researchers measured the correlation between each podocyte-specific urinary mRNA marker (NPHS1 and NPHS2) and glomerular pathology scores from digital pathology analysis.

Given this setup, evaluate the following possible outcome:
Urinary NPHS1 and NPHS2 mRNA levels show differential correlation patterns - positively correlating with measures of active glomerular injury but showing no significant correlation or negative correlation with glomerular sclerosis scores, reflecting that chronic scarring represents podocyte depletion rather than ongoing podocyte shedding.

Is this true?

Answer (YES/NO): NO